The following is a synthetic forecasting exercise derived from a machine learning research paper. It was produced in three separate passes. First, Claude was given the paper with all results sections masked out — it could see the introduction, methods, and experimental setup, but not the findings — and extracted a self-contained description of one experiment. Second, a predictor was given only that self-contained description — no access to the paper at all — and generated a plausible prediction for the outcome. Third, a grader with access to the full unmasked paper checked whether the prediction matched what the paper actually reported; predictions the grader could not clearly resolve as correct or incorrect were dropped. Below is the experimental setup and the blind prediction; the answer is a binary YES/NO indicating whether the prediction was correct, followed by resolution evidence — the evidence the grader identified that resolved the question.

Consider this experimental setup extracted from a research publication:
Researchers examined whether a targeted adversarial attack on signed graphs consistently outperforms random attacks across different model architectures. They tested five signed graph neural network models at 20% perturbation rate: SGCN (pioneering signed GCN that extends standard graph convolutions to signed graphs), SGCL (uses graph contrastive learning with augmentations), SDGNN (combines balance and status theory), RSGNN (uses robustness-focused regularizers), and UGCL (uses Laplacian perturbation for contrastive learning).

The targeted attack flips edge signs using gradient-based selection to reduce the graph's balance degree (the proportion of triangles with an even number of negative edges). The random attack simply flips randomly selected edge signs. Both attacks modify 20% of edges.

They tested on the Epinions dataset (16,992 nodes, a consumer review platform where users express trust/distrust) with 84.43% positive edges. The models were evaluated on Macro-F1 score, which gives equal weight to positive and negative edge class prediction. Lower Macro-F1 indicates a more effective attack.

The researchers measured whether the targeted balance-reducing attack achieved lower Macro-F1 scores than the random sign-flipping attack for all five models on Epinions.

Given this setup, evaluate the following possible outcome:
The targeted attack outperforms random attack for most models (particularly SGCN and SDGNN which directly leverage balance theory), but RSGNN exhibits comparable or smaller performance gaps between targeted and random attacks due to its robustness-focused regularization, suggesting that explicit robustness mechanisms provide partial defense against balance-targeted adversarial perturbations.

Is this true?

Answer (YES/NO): NO